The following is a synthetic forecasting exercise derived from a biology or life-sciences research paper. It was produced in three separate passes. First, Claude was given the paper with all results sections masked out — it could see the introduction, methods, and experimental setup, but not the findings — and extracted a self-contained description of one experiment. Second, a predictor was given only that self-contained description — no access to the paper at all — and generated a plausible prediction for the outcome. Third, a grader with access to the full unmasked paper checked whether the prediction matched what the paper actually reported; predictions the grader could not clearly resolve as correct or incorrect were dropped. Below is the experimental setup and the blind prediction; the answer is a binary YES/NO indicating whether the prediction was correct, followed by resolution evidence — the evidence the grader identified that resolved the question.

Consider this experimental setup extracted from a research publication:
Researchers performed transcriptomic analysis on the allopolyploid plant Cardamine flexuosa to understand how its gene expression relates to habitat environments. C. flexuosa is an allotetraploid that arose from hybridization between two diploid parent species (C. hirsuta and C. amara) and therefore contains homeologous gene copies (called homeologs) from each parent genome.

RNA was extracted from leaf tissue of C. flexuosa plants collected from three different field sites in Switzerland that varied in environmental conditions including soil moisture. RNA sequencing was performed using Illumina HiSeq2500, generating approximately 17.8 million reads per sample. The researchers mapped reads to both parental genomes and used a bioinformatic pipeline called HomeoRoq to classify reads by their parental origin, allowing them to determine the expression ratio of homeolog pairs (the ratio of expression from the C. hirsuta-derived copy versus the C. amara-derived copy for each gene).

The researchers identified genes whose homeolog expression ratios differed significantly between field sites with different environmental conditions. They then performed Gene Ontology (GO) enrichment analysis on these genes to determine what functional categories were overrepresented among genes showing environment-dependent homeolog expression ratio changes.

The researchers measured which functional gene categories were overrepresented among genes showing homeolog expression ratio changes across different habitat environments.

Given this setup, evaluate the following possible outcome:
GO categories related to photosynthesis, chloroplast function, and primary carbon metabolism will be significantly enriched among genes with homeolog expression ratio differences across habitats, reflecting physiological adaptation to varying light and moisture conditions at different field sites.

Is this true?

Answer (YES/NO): NO